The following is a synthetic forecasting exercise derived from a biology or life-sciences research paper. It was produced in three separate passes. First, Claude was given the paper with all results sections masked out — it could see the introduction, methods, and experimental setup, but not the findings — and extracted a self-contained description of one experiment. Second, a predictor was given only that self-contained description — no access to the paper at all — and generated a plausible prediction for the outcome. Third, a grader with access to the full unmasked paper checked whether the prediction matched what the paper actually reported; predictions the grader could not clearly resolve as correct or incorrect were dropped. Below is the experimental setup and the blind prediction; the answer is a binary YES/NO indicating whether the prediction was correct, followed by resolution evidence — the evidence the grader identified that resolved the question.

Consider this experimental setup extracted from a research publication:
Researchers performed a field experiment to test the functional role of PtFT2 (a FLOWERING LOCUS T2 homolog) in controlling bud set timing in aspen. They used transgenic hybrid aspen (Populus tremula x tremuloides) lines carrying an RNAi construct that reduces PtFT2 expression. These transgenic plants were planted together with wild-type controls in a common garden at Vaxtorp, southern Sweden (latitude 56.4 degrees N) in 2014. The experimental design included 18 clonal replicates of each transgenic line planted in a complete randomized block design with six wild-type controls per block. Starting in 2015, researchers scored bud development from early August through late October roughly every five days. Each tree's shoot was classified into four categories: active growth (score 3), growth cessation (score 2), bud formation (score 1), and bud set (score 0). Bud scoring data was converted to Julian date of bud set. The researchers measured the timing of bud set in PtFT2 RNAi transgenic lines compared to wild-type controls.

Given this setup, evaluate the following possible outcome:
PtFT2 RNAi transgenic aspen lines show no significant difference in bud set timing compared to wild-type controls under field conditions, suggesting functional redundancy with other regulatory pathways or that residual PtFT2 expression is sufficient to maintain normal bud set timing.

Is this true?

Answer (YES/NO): NO